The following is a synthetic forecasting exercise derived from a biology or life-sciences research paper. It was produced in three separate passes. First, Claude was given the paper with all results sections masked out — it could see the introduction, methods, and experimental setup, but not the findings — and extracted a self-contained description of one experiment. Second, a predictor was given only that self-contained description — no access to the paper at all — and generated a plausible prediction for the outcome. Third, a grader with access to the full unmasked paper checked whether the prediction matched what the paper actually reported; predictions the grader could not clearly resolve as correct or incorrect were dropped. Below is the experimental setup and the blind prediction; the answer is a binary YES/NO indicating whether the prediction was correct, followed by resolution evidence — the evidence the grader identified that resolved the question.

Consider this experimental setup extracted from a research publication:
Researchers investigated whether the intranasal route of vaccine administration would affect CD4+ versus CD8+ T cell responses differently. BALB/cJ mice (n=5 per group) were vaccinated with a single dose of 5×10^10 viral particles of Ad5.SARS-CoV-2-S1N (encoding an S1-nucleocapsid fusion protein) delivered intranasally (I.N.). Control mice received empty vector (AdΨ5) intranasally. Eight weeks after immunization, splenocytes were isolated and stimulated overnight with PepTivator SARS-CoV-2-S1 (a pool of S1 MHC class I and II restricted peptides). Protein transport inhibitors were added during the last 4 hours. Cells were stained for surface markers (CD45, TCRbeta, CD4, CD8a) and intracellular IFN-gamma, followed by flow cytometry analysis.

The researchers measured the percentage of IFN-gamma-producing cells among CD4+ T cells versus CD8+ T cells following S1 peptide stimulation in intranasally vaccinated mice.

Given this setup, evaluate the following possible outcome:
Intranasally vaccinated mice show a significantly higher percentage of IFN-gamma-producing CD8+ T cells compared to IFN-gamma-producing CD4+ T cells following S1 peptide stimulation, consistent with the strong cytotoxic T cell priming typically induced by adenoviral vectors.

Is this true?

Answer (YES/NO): NO